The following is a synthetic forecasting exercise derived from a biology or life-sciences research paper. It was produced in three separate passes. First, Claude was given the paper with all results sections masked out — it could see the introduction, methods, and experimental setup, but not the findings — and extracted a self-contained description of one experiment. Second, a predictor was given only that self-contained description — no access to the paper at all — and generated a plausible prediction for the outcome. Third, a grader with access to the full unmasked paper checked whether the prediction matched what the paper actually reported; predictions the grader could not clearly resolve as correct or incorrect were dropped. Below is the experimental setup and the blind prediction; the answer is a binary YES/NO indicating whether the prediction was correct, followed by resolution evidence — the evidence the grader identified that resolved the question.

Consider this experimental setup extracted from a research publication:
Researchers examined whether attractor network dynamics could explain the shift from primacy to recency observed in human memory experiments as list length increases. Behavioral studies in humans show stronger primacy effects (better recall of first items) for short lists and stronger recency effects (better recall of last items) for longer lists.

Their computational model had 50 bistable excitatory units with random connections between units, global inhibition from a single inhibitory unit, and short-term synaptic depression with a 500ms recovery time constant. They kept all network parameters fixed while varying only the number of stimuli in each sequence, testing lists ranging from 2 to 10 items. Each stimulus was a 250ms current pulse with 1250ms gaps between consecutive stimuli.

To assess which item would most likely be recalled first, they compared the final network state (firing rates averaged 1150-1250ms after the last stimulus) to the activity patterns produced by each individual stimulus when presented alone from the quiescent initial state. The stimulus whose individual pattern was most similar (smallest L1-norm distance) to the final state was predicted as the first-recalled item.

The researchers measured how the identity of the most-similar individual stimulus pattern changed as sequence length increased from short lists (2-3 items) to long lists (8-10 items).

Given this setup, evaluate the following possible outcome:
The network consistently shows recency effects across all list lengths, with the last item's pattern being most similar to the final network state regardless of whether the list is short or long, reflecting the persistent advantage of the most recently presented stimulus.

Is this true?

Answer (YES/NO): NO